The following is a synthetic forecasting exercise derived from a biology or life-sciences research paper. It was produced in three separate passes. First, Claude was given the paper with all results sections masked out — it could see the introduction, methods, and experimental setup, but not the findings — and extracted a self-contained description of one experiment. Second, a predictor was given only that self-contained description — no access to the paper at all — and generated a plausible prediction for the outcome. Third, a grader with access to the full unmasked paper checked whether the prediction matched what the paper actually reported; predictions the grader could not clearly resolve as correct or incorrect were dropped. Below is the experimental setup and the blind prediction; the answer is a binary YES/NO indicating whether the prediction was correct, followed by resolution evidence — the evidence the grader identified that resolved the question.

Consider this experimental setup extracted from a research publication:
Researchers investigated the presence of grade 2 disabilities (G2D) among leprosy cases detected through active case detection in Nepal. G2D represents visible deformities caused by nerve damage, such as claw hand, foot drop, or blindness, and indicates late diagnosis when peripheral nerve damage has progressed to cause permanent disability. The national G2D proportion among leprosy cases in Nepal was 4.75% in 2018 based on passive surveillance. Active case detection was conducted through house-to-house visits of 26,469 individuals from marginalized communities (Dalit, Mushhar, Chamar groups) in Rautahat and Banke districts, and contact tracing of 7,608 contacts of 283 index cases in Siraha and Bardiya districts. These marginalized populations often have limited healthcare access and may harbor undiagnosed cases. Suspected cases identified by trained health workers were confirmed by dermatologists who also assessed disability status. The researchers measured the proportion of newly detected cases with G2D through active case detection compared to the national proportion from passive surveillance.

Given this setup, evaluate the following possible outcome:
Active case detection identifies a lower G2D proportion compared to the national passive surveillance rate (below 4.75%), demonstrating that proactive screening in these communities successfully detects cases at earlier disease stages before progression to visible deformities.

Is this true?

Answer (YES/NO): NO